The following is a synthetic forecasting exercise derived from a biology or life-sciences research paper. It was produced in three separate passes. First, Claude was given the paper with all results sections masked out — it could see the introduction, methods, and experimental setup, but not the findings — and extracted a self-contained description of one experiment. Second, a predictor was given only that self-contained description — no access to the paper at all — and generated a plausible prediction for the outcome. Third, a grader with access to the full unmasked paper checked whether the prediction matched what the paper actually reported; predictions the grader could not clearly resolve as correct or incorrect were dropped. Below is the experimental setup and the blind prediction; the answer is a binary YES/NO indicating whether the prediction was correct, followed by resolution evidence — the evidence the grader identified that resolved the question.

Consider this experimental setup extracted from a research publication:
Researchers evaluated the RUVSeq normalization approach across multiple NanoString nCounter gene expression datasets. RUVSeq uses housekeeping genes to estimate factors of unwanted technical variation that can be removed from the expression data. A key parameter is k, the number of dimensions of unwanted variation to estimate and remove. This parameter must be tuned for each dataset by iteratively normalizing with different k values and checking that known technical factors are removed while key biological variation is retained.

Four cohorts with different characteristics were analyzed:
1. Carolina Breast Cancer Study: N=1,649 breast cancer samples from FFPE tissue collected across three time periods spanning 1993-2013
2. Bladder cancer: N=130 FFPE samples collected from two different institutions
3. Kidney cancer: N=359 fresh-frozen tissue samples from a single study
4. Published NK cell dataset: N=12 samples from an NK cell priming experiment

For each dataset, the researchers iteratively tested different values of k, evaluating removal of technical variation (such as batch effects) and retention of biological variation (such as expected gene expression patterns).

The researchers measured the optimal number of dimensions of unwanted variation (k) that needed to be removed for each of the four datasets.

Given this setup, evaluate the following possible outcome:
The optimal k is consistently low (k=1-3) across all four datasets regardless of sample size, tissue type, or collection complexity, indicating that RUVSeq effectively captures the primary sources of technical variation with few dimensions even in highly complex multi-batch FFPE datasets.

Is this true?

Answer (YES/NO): YES